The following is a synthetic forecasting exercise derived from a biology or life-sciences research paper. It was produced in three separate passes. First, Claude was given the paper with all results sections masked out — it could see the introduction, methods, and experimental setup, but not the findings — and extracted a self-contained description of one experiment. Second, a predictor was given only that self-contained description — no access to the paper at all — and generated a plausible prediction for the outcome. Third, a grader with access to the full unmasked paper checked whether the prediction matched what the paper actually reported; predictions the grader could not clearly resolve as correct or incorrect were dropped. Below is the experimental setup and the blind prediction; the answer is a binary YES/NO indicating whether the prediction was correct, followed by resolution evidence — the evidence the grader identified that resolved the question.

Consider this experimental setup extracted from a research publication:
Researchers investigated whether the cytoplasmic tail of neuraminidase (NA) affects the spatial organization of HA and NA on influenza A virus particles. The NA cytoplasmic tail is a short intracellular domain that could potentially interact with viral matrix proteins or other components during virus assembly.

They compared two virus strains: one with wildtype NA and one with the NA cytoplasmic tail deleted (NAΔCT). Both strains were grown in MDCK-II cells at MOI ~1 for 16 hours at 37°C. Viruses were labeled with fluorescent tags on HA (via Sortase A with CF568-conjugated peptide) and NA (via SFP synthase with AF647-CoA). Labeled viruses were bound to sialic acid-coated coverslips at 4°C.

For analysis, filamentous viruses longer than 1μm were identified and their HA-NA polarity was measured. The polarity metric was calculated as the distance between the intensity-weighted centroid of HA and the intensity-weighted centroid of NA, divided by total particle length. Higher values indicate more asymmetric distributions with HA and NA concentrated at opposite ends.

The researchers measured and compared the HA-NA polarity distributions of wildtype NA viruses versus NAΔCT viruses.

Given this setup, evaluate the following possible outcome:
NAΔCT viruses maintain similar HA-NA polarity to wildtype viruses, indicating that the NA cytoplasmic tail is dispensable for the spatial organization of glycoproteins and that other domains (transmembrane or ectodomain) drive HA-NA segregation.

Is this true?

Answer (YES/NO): NO